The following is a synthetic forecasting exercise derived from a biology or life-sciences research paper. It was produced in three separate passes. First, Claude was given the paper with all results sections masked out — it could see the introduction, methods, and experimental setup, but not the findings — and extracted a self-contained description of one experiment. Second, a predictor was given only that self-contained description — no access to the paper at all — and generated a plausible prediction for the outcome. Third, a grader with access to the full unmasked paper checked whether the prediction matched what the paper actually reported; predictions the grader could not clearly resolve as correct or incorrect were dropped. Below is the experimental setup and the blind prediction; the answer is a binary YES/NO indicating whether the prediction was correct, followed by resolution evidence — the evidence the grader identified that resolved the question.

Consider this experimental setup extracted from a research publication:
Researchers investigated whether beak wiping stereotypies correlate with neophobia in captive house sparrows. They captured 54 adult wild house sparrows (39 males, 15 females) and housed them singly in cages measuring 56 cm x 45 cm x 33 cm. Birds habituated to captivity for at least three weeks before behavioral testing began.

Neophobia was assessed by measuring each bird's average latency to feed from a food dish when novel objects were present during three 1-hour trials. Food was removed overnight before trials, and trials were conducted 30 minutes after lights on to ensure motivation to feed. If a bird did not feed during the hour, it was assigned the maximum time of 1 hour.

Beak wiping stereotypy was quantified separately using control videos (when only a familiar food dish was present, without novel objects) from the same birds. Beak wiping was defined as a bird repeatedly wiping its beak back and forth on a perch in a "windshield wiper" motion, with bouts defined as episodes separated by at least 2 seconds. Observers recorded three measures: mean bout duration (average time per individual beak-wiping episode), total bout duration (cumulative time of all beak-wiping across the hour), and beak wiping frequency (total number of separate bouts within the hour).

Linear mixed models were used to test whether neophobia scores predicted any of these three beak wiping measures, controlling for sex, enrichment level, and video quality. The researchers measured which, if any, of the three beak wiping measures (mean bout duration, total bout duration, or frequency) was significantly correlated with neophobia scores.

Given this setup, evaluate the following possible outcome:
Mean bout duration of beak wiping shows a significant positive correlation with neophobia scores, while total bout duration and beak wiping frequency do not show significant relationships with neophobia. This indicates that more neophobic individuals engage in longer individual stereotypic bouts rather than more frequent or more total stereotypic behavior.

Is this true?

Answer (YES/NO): YES